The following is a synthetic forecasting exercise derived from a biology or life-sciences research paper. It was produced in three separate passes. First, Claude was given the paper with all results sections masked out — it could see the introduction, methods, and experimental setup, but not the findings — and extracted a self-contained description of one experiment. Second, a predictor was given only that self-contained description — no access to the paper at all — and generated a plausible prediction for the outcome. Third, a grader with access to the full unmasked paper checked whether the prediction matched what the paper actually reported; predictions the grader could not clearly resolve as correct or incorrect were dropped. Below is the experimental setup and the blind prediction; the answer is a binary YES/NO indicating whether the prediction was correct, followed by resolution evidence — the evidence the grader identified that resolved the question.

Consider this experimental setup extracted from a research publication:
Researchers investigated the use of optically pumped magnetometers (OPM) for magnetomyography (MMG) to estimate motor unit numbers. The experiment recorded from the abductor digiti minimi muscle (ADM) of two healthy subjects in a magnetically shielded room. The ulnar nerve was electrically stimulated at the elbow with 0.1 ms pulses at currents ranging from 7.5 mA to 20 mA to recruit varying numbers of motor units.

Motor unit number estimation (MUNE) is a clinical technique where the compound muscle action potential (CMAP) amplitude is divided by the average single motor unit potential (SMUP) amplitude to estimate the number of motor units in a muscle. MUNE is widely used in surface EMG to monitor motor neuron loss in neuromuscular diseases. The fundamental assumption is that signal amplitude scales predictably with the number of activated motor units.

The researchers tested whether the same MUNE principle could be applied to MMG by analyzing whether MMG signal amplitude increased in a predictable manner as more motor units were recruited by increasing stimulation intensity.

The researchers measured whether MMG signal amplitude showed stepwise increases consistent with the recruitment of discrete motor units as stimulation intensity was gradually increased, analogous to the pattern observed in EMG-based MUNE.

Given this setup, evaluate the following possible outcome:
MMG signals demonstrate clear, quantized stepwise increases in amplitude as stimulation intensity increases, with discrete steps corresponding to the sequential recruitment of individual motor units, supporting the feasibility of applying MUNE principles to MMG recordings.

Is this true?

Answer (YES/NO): NO